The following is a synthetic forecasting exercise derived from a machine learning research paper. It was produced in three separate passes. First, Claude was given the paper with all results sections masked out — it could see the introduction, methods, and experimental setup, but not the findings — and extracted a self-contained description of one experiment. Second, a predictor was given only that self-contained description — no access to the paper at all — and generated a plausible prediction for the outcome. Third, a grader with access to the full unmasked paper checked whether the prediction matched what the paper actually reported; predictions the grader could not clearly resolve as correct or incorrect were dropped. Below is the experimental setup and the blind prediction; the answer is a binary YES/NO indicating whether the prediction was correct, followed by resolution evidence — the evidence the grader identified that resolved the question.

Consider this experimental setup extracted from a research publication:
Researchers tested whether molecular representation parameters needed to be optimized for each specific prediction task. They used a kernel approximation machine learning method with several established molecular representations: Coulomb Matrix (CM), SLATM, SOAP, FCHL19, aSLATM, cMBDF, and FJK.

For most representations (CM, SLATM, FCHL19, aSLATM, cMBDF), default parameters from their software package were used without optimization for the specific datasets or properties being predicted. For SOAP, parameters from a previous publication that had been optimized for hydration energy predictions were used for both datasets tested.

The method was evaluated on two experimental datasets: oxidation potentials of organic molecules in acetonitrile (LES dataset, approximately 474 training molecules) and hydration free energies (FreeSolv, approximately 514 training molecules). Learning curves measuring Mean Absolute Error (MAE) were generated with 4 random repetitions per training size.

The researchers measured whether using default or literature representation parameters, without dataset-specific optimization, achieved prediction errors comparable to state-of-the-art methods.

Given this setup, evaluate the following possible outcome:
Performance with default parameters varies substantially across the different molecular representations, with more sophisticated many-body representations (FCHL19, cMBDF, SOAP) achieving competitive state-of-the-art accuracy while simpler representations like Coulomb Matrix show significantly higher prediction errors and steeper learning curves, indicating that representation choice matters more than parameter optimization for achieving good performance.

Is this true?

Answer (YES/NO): NO